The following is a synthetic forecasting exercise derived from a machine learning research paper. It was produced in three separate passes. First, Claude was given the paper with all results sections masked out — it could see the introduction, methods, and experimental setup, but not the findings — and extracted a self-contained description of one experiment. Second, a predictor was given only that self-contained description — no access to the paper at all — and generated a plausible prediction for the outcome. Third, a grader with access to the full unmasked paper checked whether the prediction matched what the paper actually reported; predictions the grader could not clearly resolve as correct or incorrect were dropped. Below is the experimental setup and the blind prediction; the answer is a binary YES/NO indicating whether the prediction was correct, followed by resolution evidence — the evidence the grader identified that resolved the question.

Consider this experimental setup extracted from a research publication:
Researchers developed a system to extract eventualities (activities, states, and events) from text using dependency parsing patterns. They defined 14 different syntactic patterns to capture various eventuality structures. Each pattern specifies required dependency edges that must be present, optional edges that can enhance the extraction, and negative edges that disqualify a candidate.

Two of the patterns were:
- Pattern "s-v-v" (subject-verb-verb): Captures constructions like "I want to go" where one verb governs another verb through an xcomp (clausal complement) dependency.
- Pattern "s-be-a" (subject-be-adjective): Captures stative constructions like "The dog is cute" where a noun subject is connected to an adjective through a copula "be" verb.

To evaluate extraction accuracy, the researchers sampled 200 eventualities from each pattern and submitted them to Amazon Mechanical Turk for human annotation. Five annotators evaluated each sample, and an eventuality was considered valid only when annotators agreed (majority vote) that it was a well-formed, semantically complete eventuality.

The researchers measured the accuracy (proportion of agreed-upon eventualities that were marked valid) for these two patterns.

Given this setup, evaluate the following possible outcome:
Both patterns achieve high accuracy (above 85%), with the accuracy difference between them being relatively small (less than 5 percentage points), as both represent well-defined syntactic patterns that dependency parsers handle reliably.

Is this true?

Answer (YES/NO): NO